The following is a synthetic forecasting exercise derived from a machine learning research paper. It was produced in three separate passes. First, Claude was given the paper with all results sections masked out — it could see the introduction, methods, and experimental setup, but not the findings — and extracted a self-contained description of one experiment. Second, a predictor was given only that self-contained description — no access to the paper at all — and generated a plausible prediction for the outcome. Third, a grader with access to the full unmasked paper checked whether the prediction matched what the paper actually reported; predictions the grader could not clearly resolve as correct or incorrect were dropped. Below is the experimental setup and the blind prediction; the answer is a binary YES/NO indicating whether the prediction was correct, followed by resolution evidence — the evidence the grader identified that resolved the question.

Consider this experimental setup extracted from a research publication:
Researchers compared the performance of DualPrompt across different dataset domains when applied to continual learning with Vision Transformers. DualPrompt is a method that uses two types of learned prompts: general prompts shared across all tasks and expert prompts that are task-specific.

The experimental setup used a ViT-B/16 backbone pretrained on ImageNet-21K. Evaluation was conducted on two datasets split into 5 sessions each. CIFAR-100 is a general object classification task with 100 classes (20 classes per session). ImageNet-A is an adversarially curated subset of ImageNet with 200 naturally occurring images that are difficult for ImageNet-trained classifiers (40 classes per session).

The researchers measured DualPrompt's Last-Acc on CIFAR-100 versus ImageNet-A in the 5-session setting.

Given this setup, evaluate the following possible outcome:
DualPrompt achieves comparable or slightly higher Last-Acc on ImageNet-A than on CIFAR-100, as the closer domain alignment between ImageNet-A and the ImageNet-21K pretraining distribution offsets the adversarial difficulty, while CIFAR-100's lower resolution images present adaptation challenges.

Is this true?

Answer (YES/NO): NO